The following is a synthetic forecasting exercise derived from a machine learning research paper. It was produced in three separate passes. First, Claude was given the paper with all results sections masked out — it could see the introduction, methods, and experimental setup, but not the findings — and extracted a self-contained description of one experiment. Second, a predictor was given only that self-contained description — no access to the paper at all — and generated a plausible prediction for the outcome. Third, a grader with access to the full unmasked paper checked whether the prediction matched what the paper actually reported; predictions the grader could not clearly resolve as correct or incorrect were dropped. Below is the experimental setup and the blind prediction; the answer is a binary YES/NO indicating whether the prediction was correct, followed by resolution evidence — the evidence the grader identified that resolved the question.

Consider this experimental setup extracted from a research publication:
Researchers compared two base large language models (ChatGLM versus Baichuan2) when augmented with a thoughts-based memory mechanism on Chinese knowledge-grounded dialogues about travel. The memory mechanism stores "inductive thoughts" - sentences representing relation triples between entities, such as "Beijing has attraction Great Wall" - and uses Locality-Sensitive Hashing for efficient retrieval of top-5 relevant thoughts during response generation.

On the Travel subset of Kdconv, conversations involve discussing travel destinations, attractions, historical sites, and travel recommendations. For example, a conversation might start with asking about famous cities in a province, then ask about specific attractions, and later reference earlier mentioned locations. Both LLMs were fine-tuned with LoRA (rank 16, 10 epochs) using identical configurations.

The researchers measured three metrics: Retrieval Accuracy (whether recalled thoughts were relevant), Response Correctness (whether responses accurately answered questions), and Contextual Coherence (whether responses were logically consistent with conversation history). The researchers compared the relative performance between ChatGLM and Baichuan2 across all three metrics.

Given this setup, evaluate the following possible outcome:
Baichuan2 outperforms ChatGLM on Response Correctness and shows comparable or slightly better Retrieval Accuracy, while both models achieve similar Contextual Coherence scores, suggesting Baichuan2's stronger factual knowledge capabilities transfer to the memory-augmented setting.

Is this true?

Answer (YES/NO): NO